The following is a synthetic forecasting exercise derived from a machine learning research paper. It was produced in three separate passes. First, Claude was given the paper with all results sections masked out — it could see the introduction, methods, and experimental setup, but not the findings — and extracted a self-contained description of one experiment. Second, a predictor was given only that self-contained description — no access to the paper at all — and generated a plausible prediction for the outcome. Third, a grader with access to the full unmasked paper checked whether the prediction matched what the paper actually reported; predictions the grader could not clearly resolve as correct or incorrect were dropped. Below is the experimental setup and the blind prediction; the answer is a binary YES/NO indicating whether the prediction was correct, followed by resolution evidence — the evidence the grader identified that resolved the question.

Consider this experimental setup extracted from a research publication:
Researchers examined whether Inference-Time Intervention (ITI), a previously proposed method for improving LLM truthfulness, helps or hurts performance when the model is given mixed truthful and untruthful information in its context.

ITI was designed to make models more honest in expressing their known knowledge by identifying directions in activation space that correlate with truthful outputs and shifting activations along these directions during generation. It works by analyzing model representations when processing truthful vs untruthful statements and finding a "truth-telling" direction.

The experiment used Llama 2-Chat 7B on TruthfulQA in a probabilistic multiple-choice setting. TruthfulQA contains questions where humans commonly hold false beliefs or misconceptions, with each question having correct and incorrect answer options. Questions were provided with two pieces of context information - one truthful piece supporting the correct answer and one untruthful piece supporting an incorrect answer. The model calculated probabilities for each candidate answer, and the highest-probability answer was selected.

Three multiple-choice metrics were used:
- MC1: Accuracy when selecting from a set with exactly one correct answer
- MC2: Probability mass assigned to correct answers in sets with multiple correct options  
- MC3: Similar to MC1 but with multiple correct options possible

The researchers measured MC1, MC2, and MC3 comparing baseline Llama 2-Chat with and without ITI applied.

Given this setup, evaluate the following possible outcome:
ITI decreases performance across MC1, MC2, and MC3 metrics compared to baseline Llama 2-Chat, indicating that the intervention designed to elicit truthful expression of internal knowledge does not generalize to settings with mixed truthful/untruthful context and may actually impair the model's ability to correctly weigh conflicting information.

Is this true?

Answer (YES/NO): YES